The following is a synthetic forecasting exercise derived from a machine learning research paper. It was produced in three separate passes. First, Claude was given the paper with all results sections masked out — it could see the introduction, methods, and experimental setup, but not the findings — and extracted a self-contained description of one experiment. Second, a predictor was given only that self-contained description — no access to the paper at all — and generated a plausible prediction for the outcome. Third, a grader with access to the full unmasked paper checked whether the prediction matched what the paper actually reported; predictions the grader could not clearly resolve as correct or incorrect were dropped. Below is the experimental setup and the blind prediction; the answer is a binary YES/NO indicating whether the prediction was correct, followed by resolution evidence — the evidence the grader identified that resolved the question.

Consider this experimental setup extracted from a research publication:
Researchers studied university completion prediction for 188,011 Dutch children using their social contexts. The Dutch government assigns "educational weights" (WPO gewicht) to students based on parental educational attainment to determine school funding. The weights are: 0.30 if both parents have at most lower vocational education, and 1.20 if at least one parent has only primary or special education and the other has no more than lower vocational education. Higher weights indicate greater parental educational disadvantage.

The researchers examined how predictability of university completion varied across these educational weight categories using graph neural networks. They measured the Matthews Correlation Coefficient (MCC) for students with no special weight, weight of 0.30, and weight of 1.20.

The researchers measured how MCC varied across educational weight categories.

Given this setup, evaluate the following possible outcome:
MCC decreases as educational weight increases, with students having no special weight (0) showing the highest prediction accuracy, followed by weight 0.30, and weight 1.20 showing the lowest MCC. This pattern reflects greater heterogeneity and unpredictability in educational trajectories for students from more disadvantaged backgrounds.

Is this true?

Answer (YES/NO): NO